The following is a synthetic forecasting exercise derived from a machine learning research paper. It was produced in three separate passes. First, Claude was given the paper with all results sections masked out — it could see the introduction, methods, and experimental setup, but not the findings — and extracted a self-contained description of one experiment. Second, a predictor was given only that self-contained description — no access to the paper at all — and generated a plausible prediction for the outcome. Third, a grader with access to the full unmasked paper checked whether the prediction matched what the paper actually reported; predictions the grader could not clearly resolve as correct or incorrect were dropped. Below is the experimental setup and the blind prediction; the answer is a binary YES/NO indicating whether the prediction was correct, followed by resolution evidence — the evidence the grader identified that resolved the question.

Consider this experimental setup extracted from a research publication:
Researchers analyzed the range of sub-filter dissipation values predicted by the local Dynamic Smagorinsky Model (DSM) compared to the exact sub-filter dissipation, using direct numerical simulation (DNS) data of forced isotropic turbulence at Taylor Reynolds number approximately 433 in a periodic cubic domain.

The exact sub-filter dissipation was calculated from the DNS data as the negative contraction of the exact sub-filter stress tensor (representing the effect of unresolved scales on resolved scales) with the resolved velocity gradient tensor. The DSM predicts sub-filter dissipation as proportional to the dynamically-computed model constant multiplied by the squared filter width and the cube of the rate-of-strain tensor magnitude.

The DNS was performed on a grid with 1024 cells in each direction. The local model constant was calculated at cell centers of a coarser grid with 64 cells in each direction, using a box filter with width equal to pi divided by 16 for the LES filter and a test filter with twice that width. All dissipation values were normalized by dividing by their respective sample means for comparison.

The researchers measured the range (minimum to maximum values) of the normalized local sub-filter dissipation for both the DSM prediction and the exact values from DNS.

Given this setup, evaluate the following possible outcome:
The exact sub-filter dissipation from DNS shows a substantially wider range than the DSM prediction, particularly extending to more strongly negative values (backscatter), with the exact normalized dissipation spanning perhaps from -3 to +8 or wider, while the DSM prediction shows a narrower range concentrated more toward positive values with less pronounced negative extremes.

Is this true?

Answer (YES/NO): NO